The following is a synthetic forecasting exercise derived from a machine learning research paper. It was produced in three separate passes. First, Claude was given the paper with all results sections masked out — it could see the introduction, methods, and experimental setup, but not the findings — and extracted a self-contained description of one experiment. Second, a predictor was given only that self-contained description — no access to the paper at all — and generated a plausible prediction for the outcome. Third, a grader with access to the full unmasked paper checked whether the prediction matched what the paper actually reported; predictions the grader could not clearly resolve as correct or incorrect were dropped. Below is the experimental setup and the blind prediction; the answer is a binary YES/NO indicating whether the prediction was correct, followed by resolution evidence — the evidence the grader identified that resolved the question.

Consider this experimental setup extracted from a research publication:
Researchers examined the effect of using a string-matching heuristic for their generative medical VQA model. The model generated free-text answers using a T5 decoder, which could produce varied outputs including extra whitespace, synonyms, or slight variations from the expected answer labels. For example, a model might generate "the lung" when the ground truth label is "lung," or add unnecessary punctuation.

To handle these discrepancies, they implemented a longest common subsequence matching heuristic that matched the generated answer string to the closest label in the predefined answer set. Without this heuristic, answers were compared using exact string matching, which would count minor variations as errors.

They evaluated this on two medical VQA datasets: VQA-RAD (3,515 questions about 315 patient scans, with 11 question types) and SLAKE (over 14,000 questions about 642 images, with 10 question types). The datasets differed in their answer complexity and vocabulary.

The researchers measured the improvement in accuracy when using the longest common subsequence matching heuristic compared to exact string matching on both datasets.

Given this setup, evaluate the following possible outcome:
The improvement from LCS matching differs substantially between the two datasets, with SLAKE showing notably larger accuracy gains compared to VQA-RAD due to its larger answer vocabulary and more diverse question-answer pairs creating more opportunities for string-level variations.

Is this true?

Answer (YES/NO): NO